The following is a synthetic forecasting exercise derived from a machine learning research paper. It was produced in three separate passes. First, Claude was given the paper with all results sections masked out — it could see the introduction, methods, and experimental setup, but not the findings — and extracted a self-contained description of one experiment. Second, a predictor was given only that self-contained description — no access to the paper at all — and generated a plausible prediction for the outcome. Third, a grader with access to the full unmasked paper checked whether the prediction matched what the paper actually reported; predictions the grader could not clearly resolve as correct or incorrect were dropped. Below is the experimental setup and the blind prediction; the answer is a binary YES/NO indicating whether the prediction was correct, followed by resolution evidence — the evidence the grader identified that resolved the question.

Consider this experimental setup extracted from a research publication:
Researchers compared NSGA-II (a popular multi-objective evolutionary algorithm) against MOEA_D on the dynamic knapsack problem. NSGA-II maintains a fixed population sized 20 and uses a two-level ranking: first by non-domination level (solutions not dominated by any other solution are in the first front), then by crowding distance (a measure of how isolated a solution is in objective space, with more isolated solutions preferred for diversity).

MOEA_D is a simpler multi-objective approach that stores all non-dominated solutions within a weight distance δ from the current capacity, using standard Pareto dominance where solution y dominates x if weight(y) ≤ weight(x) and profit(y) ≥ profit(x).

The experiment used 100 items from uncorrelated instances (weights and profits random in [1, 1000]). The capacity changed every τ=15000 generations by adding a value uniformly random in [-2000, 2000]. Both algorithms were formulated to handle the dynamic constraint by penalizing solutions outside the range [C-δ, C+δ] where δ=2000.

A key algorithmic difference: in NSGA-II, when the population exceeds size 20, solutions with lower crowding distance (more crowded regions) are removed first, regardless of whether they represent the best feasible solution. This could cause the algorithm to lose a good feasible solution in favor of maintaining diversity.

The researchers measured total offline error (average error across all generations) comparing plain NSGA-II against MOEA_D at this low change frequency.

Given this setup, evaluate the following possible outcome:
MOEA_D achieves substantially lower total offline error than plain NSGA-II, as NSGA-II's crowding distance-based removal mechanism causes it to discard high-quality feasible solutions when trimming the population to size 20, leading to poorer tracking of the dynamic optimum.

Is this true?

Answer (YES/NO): NO